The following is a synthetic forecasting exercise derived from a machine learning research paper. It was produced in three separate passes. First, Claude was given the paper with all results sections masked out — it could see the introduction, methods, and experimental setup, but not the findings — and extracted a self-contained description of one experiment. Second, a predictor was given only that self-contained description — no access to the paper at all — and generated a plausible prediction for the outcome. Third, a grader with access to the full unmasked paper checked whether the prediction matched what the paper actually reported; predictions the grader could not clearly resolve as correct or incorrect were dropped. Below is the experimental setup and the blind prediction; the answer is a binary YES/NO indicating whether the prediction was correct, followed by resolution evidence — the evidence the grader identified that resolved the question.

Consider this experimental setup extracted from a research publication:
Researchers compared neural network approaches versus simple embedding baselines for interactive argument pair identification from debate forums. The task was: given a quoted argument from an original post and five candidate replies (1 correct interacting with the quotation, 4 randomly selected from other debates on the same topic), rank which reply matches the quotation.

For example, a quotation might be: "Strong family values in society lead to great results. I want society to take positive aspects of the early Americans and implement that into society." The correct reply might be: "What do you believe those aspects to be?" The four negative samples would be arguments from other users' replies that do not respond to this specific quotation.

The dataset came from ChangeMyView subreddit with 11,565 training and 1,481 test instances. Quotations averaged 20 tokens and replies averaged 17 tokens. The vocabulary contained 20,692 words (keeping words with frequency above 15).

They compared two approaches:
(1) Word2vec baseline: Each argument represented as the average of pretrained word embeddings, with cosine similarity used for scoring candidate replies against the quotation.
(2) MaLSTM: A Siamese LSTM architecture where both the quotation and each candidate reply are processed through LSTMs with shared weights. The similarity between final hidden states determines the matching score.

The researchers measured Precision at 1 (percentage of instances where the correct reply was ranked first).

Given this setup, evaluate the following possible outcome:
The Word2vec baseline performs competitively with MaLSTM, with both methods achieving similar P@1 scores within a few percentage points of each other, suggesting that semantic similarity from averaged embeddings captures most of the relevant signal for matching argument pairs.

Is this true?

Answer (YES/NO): YES